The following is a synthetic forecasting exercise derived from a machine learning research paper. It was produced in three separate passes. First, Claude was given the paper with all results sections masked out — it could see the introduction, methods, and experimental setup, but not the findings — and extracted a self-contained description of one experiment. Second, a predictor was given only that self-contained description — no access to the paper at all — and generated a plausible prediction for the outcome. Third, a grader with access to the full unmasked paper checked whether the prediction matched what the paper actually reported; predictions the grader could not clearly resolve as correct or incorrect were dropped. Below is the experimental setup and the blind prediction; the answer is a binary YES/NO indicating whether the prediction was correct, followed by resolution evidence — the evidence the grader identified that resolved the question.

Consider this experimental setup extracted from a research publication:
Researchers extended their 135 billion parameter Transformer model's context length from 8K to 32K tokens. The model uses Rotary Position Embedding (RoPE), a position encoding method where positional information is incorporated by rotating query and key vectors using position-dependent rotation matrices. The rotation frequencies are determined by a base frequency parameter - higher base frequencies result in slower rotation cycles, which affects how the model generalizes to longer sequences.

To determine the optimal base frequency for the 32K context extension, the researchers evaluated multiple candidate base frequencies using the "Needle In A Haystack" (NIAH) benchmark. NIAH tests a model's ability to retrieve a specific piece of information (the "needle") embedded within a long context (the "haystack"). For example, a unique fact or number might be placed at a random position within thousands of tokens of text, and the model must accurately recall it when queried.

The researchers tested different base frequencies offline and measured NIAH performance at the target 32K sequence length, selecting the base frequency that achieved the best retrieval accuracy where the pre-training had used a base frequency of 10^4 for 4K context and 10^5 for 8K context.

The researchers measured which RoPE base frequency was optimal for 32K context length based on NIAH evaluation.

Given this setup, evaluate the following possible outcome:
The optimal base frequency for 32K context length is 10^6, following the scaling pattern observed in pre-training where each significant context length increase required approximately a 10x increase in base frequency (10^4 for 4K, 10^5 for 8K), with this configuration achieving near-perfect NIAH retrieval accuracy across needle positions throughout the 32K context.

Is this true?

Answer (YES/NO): NO